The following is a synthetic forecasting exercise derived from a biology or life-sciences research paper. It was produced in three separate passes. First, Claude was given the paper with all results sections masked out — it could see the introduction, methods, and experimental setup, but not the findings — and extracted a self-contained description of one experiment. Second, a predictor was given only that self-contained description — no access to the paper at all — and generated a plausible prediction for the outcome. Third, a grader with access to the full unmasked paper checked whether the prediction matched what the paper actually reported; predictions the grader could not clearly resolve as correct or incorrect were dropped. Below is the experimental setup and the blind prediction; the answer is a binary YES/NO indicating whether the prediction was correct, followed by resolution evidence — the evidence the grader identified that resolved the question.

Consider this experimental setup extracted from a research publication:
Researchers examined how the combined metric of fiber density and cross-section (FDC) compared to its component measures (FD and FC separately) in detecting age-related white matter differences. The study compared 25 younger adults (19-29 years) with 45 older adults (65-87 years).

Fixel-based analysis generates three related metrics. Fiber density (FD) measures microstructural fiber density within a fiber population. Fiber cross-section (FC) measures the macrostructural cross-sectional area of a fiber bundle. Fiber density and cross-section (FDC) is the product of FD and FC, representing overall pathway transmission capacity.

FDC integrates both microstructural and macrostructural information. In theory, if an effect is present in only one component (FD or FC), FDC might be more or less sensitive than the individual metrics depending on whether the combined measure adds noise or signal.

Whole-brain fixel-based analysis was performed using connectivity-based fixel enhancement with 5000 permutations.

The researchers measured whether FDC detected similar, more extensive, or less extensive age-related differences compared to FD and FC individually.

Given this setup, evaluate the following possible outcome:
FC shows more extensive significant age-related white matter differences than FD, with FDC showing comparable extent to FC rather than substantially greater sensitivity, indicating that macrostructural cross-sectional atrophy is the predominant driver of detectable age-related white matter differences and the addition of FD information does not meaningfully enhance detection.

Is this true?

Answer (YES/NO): NO